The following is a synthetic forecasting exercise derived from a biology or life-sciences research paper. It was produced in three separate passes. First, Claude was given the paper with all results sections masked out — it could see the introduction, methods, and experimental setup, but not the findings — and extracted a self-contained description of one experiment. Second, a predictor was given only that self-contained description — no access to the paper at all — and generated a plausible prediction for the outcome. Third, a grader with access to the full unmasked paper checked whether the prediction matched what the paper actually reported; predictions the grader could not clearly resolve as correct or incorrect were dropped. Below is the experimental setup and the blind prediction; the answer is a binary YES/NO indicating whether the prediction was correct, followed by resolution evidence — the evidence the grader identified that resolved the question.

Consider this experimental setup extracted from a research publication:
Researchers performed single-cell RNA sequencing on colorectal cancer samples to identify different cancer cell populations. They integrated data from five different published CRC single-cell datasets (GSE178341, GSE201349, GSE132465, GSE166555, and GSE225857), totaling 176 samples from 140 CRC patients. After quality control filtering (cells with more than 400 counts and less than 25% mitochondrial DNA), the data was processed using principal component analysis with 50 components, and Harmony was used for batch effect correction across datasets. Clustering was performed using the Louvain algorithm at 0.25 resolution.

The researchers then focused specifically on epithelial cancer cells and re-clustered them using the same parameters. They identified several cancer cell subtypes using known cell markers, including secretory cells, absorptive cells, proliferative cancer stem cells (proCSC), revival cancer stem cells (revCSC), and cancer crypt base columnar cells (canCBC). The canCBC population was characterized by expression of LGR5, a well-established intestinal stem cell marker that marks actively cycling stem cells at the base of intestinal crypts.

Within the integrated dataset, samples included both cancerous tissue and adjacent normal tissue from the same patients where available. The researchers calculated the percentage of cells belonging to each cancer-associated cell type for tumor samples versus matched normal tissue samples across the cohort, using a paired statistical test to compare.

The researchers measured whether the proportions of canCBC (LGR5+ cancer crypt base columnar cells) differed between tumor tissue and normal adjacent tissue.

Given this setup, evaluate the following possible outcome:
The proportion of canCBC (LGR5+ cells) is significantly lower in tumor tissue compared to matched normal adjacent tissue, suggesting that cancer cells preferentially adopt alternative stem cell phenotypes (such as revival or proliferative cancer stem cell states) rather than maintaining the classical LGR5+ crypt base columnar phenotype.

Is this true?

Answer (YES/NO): NO